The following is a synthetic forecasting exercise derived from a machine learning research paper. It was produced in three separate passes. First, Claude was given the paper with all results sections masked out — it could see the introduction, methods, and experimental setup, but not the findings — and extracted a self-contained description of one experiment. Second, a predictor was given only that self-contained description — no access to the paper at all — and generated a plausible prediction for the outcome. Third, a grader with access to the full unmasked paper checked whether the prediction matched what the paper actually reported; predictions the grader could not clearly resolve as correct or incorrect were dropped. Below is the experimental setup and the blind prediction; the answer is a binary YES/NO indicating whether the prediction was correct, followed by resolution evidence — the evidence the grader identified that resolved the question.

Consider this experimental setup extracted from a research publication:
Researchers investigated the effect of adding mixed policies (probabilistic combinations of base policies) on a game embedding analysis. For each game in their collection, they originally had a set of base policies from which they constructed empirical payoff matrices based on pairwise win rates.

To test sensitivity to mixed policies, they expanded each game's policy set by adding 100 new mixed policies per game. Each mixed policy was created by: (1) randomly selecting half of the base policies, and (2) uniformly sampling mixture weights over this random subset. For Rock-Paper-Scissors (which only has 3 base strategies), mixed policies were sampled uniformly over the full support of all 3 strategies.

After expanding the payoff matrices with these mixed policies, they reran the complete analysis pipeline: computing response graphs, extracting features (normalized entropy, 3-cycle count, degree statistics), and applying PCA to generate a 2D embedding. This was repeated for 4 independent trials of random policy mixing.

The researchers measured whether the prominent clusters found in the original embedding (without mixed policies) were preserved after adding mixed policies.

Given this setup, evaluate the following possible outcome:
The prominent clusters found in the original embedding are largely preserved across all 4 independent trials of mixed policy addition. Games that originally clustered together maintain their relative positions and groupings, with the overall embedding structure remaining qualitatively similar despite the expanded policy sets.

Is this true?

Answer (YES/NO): YES